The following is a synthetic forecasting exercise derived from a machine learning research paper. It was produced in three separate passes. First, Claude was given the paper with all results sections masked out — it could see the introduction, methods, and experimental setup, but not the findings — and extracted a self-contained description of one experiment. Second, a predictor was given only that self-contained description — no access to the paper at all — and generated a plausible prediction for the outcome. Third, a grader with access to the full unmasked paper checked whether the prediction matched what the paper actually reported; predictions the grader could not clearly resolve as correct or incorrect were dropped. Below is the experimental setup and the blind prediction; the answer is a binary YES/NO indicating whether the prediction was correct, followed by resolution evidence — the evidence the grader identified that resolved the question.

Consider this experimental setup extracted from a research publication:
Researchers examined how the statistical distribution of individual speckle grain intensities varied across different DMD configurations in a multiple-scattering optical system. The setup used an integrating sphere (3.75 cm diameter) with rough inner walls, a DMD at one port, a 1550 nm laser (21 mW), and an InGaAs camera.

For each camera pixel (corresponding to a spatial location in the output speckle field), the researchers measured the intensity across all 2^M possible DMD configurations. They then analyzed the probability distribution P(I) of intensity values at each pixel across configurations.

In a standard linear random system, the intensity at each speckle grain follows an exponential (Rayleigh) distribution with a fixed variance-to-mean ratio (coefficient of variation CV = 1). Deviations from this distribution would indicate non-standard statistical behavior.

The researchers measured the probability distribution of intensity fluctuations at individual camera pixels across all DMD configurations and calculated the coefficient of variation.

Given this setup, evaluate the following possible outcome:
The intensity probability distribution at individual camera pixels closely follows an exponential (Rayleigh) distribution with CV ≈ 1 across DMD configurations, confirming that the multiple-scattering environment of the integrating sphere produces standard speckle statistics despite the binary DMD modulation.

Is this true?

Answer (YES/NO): NO